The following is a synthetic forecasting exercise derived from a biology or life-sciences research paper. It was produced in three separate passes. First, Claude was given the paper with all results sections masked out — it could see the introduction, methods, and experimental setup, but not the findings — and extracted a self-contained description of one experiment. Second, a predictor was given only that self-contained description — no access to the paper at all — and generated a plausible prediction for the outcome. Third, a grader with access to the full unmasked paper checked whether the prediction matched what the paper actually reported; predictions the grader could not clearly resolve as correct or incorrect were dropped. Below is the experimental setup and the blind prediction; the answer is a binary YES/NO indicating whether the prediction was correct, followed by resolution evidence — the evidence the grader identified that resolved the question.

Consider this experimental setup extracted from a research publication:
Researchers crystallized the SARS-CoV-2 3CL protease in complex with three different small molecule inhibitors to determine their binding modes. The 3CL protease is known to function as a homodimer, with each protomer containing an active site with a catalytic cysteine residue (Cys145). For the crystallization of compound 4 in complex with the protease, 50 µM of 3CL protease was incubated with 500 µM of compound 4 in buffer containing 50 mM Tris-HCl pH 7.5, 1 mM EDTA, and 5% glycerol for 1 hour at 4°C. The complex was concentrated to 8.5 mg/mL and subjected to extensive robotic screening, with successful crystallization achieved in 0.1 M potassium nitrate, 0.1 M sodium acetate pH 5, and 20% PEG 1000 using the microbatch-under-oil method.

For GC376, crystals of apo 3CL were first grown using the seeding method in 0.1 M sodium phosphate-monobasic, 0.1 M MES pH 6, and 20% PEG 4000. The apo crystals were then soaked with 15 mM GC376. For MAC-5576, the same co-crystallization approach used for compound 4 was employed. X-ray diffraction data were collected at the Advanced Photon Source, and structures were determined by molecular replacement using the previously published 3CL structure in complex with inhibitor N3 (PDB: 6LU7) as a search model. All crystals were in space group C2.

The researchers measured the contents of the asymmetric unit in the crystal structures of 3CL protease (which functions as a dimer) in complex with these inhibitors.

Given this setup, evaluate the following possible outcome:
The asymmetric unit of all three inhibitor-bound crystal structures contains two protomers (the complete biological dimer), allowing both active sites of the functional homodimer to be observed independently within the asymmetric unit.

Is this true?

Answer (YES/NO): NO